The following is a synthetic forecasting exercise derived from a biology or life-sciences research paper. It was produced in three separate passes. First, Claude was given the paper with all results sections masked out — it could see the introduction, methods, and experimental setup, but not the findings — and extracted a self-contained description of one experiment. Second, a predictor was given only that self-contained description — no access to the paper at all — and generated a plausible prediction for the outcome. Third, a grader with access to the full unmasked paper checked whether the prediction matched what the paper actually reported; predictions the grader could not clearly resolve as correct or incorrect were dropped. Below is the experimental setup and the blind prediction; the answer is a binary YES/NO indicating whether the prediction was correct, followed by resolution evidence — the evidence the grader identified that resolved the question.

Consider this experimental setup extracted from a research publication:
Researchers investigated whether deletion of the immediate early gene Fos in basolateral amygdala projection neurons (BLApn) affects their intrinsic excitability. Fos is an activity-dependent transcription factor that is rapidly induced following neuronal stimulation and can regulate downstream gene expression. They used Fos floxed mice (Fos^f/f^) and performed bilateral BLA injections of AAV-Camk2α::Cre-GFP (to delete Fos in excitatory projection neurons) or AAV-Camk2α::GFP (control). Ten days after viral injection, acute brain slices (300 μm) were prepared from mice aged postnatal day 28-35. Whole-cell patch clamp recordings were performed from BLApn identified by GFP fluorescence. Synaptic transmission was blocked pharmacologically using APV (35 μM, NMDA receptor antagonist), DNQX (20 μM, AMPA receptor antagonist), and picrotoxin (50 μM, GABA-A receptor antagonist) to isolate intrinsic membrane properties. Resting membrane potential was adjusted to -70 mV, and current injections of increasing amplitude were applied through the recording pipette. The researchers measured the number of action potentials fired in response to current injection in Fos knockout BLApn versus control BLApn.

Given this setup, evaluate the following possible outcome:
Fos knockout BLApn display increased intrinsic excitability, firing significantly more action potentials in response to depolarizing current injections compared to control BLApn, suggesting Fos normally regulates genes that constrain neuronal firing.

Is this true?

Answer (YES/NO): YES